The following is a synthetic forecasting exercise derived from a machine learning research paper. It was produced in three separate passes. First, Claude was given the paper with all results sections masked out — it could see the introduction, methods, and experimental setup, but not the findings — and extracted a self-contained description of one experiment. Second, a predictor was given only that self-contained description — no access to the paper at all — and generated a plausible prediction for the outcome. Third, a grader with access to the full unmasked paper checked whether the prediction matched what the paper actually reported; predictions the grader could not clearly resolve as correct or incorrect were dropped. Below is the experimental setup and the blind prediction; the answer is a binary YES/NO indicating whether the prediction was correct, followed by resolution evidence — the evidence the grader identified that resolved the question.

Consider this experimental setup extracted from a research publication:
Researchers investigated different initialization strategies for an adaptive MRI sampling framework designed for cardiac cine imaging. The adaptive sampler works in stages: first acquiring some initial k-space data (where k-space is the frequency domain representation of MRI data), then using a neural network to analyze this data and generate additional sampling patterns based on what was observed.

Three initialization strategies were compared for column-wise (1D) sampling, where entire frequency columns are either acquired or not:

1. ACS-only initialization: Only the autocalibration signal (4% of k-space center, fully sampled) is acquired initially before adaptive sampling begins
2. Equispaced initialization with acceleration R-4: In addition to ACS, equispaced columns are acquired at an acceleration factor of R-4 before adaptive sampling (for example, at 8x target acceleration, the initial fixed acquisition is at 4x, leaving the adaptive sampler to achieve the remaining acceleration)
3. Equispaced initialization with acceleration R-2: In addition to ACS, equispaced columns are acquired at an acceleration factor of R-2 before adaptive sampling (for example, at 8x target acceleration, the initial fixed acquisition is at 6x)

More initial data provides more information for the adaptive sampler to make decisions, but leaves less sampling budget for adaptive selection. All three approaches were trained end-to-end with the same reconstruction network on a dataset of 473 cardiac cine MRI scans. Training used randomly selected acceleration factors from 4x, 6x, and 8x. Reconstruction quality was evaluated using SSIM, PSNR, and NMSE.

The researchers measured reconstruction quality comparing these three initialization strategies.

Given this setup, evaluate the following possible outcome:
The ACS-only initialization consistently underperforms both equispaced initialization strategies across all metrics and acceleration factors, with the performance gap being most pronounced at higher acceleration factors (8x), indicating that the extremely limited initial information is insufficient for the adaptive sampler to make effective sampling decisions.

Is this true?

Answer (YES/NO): NO